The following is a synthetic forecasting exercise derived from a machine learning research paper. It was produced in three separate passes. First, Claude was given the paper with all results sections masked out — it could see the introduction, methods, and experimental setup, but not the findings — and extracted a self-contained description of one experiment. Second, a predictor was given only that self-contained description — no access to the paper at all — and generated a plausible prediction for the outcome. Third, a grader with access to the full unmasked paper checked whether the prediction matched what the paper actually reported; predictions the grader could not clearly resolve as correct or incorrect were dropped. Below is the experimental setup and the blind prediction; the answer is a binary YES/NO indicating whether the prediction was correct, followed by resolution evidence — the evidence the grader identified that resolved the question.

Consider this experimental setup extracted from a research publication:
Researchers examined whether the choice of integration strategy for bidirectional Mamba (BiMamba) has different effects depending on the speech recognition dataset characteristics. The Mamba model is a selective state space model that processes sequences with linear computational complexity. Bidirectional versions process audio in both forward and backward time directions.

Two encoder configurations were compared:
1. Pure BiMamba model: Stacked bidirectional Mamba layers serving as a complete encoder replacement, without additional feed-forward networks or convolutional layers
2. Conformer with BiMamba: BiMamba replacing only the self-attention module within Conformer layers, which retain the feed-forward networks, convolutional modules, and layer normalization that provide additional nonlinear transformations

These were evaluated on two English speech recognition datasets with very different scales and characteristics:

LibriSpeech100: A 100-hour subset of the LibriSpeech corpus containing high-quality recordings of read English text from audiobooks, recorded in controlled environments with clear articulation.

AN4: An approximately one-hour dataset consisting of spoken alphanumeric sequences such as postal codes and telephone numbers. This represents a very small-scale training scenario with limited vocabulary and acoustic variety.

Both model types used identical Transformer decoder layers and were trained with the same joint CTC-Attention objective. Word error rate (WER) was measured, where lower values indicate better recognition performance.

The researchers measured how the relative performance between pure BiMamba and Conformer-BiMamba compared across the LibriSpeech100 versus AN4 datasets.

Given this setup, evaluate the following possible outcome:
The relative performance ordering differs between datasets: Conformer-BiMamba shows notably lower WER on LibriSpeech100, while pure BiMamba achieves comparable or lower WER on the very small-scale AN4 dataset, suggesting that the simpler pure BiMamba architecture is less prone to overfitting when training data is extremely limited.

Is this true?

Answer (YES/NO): NO